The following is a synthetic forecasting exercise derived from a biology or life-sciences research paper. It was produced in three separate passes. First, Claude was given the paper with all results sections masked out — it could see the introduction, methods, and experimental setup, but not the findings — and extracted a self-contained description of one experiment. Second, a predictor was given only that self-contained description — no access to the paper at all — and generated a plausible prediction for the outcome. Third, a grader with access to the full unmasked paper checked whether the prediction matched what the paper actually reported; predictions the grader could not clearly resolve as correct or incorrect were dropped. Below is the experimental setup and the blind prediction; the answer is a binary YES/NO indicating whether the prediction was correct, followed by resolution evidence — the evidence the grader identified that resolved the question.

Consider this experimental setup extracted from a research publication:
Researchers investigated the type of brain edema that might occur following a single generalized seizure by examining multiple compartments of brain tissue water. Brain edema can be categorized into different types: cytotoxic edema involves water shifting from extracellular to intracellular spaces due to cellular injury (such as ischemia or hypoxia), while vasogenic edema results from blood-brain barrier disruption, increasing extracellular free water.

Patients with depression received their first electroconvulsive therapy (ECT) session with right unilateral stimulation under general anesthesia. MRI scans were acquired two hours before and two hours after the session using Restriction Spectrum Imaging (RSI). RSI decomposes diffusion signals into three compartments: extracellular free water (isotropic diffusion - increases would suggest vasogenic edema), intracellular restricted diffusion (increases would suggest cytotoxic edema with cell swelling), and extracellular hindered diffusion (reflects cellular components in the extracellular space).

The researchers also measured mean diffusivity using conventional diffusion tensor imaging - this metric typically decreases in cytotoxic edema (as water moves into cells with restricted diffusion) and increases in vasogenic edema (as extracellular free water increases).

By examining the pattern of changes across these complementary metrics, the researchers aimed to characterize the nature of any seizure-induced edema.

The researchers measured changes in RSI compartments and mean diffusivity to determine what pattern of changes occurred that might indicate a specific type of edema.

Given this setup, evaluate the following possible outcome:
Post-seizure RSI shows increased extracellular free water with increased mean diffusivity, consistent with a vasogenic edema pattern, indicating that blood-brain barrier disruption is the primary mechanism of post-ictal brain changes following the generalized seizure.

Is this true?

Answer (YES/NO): YES